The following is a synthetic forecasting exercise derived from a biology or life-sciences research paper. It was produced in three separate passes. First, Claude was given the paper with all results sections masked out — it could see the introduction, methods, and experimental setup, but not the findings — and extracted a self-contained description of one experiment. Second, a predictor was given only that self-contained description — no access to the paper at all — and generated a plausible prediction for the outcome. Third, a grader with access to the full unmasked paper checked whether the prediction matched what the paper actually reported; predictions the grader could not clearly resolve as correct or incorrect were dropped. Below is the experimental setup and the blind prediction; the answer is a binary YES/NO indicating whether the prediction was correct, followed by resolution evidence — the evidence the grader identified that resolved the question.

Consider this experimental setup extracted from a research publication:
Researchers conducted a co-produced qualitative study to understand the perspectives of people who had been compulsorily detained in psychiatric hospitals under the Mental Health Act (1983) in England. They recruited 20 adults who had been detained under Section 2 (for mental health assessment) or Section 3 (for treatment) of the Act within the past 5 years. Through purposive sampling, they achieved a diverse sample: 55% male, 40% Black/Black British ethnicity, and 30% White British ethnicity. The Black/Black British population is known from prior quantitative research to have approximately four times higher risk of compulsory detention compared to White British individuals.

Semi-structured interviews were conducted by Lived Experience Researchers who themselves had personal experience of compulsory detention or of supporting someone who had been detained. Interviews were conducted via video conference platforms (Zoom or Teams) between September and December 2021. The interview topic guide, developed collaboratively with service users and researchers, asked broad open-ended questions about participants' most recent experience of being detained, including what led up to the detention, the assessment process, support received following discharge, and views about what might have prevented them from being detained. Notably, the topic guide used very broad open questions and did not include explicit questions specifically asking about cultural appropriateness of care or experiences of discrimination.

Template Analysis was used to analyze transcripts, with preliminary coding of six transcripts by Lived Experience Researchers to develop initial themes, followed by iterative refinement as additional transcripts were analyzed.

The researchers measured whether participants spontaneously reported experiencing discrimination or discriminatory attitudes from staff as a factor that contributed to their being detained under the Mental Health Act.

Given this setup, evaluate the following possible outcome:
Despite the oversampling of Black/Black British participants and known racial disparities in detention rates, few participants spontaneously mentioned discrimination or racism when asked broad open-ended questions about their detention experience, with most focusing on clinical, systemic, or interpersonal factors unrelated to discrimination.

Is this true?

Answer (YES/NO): YES